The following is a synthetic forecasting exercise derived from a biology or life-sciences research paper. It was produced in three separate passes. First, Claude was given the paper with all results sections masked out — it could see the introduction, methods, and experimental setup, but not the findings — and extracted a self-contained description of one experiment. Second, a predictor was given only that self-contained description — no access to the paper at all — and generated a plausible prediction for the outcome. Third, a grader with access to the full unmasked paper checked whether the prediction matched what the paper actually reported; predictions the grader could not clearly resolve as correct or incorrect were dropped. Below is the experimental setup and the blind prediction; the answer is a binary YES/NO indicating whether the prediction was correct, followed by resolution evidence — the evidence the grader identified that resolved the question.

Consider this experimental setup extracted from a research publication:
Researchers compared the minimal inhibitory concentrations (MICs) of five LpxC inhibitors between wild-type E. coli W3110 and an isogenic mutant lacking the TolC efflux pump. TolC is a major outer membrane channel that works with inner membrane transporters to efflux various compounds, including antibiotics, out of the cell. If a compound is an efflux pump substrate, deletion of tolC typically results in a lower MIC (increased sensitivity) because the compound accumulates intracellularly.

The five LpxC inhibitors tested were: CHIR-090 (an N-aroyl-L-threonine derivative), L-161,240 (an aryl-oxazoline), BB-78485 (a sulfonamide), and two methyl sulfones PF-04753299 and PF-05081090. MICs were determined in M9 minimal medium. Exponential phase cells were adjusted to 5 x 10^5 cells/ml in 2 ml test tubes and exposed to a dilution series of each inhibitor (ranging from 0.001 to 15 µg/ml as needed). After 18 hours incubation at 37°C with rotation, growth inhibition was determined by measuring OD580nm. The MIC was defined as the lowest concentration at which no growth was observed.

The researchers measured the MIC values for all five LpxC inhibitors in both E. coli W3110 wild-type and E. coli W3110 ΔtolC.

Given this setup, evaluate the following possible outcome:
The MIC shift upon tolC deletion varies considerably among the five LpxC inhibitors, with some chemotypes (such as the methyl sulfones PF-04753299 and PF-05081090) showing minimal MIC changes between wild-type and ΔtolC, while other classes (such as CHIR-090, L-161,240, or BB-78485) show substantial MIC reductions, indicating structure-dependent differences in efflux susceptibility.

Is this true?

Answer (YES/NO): NO